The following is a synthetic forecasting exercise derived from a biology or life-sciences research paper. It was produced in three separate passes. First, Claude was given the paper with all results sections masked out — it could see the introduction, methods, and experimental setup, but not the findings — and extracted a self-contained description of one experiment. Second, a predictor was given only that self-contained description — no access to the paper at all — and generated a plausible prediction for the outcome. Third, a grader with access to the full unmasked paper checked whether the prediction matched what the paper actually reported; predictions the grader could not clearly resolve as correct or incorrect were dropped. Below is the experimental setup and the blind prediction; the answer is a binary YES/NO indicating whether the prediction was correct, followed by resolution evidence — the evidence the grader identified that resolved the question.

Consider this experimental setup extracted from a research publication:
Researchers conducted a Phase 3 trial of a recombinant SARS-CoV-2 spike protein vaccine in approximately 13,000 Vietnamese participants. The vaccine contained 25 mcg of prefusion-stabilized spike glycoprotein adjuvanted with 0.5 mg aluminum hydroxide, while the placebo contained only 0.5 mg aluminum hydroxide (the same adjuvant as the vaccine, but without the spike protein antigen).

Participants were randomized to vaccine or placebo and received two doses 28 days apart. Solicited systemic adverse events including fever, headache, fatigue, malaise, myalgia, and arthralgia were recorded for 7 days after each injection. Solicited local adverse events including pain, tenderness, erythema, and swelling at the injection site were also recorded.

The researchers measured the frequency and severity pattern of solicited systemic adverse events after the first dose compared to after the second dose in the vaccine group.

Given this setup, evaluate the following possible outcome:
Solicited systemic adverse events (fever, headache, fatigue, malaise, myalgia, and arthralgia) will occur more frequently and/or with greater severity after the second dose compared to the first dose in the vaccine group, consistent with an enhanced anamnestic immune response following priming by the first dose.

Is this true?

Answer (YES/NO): NO